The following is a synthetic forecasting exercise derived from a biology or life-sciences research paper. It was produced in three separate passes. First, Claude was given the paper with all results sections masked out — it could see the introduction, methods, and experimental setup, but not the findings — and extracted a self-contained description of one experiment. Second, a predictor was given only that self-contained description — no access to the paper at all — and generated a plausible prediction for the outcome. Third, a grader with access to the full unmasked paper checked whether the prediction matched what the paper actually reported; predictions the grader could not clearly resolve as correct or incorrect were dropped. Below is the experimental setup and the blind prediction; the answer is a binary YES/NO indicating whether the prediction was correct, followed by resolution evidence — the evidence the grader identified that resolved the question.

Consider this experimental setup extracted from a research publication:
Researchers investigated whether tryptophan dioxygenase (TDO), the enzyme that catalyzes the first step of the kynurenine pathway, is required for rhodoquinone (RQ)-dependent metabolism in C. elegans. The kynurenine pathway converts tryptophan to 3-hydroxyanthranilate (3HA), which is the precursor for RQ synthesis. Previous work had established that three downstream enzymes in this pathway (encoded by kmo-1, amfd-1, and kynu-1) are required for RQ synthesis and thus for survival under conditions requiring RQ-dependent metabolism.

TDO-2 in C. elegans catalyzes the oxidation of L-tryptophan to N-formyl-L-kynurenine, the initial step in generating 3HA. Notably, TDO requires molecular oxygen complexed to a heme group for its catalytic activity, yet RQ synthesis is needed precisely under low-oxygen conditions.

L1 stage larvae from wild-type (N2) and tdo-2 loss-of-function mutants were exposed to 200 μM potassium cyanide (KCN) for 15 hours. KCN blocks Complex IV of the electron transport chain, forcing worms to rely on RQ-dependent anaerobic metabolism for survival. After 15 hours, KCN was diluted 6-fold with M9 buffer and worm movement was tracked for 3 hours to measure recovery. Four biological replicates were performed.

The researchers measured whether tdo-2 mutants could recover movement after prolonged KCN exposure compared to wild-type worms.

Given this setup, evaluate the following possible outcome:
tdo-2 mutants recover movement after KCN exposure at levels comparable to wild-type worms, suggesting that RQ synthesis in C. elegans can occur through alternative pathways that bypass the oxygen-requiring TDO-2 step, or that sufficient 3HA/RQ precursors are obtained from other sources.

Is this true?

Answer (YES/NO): NO